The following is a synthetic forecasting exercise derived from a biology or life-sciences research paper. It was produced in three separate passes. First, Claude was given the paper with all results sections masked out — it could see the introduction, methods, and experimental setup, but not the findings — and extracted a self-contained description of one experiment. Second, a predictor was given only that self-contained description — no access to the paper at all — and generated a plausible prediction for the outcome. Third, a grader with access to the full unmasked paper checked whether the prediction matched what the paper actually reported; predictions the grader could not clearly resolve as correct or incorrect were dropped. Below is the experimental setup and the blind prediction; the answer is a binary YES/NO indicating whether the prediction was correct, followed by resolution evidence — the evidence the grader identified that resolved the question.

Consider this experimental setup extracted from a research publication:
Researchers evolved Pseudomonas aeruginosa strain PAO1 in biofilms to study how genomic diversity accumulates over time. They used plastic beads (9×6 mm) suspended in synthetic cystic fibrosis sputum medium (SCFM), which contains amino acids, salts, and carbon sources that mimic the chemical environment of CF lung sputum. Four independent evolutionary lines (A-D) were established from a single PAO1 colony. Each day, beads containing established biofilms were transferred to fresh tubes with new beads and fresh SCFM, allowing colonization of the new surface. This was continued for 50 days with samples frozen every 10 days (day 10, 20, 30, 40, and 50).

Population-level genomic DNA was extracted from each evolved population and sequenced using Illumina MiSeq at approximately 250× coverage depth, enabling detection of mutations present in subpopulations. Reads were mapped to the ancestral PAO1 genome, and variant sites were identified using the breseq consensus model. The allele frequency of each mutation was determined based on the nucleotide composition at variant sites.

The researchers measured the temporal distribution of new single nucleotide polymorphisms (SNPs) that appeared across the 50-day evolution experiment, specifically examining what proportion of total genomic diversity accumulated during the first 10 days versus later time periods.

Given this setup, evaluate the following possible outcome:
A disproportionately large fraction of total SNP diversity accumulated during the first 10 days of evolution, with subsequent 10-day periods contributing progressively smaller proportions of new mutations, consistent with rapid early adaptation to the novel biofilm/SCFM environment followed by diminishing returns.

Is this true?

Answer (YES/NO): YES